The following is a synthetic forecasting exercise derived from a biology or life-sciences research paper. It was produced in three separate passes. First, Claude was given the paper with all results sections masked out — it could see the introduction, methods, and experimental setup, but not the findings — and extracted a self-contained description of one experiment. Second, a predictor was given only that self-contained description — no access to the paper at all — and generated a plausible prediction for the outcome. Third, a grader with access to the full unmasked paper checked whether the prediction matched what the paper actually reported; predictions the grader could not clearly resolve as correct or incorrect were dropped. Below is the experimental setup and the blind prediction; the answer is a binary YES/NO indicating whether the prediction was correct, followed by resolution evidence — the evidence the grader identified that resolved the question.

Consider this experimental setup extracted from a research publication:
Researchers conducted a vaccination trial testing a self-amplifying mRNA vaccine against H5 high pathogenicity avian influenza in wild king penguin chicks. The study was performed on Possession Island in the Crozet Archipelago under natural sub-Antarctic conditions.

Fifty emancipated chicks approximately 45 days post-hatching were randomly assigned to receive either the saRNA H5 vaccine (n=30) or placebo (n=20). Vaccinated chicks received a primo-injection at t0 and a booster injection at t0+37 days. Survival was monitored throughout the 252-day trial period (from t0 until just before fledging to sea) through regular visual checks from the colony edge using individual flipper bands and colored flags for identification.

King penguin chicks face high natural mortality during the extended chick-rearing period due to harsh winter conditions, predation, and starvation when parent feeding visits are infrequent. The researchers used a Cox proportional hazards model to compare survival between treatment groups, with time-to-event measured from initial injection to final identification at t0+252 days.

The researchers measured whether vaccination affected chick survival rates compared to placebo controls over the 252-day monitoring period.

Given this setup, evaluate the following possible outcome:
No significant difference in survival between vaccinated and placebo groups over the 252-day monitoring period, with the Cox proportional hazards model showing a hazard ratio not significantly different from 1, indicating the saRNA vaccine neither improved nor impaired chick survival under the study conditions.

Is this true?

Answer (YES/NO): YES